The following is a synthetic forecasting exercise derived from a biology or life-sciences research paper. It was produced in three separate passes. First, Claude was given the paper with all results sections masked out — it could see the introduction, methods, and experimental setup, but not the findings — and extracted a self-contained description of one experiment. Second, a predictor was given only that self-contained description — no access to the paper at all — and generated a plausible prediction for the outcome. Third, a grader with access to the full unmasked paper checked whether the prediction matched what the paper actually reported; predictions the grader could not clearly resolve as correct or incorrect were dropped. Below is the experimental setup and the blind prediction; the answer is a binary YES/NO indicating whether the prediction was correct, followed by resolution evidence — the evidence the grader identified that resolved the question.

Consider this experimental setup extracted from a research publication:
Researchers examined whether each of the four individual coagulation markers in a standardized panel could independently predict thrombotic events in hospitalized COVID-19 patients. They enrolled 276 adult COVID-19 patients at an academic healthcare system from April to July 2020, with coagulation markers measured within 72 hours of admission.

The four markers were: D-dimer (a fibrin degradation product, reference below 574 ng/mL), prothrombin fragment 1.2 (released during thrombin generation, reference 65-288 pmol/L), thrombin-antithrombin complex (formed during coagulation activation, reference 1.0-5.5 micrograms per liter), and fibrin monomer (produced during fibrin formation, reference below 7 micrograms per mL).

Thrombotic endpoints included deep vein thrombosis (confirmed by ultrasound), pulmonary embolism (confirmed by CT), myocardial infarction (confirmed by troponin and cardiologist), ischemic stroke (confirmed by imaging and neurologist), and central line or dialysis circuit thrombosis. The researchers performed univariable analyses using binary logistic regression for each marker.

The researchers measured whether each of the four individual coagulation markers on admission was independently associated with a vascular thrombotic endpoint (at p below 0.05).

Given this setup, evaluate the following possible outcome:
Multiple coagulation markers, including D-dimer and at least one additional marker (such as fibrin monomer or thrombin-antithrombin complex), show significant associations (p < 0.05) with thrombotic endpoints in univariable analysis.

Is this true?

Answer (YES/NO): YES